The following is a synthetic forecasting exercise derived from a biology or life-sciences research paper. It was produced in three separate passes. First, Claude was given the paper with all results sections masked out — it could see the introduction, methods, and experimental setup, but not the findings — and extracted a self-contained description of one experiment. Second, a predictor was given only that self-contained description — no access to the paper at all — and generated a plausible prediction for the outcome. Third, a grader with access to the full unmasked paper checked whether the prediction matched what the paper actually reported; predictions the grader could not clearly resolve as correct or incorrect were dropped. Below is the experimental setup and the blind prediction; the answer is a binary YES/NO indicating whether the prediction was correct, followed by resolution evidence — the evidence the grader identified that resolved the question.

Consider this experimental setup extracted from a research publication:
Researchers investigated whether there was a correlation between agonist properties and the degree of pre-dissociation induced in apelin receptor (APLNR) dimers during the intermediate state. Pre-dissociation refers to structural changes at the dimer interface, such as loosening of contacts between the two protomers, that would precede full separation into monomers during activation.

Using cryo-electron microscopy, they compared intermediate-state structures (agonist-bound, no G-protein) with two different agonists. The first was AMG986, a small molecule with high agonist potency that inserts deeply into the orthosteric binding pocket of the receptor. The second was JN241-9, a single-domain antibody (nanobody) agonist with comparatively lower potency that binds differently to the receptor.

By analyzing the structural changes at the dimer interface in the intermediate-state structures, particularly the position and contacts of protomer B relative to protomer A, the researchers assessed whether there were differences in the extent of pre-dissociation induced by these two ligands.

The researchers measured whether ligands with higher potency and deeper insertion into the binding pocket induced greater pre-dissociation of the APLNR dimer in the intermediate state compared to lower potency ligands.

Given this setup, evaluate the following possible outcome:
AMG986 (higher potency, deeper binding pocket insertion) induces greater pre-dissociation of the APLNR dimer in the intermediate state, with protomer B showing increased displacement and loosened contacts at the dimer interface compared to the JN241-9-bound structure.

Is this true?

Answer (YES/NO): YES